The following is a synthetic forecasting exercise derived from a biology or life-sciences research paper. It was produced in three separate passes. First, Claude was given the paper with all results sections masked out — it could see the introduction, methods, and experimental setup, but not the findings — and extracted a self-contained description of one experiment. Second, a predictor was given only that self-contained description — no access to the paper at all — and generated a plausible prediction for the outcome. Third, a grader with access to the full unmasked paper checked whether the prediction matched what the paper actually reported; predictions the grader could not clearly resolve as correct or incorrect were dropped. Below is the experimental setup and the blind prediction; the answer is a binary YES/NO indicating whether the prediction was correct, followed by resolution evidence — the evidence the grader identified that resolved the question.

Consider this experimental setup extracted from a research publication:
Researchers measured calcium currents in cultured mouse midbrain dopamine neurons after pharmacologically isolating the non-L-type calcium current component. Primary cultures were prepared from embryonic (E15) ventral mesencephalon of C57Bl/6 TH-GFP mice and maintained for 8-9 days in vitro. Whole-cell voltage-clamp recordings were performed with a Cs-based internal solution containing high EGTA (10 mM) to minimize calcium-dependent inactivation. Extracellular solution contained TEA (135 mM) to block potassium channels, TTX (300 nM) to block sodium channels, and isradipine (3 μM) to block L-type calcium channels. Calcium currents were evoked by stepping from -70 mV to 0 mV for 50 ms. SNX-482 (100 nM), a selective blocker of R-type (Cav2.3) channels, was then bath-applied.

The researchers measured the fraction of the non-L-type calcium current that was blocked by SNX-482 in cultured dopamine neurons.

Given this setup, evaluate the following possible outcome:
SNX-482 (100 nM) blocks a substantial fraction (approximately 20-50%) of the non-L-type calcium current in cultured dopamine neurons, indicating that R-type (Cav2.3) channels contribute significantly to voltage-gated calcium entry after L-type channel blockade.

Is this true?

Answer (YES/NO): YES